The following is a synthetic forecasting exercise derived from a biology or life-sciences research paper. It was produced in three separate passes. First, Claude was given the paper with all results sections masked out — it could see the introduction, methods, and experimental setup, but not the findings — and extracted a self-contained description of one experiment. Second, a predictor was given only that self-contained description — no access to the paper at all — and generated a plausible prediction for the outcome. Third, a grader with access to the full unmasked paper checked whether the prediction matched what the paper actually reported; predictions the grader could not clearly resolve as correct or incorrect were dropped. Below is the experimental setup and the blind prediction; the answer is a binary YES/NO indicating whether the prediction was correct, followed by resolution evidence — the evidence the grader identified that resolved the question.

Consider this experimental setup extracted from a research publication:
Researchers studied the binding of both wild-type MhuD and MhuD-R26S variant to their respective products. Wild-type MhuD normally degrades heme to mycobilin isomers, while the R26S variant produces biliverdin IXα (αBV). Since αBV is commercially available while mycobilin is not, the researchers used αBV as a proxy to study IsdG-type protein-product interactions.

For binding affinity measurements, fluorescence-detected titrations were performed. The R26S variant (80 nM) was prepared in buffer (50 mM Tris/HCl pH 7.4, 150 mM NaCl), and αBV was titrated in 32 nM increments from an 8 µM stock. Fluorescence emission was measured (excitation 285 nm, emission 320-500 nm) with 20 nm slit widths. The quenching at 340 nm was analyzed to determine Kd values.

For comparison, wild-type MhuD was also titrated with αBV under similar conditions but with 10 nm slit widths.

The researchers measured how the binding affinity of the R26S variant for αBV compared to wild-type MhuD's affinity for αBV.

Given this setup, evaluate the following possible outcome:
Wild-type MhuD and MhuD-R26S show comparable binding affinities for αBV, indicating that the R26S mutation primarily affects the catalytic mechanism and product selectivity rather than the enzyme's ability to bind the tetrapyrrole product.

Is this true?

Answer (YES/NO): NO